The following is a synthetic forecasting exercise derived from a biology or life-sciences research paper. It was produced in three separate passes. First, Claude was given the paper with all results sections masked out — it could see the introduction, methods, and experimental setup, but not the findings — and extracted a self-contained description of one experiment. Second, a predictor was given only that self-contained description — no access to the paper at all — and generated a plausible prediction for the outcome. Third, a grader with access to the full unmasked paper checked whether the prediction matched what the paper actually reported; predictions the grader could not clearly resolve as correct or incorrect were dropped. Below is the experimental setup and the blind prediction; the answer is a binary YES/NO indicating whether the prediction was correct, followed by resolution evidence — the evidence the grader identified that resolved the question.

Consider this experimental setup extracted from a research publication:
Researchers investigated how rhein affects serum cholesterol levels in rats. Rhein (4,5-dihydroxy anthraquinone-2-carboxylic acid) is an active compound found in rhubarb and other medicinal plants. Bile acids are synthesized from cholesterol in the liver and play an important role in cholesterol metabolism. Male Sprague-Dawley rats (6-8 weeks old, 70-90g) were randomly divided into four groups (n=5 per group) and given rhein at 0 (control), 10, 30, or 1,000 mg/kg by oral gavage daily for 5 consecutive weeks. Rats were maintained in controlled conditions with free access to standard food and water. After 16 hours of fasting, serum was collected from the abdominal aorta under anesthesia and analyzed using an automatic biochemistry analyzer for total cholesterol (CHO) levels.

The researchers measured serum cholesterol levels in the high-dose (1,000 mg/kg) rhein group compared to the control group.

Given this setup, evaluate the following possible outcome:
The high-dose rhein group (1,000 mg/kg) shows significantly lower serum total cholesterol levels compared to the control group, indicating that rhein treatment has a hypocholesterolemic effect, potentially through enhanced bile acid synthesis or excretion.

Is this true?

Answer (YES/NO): NO